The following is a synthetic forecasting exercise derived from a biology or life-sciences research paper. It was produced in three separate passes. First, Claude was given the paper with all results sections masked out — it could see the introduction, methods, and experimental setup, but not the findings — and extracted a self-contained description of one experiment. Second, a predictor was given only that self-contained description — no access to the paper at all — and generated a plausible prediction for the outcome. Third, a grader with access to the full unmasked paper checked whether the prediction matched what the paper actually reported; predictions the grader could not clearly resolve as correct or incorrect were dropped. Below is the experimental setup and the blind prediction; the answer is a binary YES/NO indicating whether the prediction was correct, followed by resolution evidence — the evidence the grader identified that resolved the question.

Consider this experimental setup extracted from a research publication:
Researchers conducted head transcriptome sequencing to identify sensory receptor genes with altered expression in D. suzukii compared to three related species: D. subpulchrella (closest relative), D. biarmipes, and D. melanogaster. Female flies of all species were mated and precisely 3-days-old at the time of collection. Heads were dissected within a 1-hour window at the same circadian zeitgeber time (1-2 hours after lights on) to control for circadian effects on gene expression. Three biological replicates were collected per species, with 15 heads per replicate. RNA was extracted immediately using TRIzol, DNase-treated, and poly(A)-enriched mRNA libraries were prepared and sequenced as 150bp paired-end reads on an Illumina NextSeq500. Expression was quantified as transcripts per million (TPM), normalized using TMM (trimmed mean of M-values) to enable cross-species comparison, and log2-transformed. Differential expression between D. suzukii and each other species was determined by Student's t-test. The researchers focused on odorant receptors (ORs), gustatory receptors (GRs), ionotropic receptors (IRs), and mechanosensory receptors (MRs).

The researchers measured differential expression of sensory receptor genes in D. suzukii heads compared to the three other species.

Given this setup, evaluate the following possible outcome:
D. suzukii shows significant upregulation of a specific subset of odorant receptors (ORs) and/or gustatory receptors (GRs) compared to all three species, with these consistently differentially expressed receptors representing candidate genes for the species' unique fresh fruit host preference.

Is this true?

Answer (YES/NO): NO